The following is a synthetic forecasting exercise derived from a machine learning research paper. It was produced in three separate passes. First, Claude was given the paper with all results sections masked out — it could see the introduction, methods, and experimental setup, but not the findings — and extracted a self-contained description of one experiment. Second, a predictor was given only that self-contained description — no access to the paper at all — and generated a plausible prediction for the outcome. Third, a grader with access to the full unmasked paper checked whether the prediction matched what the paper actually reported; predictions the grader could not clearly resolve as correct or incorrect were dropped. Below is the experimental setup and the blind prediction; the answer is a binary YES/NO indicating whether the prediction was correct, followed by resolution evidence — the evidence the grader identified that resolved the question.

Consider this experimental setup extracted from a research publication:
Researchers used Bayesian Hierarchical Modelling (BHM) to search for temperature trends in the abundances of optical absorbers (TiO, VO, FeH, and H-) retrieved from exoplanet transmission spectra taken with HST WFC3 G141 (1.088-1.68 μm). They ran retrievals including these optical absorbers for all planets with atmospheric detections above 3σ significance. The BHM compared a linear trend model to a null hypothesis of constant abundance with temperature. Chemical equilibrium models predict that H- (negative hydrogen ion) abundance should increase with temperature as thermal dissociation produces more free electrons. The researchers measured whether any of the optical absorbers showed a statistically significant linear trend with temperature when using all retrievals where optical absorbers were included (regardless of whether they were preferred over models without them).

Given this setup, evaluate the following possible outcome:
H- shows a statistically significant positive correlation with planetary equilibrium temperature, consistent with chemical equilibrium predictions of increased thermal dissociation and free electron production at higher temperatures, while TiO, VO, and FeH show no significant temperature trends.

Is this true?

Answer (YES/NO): YES